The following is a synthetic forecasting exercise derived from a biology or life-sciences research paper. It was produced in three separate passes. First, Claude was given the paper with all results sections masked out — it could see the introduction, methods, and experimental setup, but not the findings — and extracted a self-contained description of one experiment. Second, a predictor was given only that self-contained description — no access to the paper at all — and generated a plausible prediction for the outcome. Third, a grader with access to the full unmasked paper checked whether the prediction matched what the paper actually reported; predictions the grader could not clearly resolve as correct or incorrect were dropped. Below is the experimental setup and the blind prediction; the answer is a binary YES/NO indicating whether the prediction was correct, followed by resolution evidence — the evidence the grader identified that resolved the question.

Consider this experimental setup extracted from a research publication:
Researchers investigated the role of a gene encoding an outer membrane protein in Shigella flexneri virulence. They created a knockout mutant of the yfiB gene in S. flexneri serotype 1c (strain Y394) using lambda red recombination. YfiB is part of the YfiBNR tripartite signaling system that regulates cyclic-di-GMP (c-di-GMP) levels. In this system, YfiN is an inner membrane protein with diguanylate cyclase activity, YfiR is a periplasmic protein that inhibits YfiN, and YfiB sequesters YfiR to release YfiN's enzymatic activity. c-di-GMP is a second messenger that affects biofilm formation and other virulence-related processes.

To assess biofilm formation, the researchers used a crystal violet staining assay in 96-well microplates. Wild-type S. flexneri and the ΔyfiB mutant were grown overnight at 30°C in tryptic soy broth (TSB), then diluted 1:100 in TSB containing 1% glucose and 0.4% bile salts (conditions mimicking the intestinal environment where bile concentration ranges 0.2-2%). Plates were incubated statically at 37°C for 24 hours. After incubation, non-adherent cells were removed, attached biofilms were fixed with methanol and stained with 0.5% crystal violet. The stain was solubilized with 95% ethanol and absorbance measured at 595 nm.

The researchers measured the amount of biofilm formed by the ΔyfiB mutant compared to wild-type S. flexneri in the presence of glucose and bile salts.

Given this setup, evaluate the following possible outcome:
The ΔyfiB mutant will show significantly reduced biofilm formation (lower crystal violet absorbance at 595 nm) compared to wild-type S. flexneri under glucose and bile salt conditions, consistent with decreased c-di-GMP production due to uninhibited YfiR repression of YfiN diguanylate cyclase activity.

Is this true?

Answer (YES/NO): NO